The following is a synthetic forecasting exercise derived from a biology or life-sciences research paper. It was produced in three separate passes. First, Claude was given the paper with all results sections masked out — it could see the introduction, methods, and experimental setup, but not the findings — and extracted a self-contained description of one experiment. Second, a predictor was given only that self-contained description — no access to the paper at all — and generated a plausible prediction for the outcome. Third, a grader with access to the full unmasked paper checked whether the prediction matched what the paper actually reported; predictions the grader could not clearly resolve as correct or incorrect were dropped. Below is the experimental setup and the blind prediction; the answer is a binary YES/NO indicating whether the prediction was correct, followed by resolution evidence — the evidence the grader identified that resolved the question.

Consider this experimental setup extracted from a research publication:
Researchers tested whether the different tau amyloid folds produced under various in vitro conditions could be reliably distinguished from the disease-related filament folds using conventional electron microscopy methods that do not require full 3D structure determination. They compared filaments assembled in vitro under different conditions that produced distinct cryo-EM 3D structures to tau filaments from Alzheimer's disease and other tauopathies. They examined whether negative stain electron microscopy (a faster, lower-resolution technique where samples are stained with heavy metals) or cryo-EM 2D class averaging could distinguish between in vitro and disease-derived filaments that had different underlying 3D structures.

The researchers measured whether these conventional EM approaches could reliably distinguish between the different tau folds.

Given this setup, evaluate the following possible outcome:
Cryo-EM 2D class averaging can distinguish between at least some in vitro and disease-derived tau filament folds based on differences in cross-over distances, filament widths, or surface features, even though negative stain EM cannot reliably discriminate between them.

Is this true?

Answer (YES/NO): NO